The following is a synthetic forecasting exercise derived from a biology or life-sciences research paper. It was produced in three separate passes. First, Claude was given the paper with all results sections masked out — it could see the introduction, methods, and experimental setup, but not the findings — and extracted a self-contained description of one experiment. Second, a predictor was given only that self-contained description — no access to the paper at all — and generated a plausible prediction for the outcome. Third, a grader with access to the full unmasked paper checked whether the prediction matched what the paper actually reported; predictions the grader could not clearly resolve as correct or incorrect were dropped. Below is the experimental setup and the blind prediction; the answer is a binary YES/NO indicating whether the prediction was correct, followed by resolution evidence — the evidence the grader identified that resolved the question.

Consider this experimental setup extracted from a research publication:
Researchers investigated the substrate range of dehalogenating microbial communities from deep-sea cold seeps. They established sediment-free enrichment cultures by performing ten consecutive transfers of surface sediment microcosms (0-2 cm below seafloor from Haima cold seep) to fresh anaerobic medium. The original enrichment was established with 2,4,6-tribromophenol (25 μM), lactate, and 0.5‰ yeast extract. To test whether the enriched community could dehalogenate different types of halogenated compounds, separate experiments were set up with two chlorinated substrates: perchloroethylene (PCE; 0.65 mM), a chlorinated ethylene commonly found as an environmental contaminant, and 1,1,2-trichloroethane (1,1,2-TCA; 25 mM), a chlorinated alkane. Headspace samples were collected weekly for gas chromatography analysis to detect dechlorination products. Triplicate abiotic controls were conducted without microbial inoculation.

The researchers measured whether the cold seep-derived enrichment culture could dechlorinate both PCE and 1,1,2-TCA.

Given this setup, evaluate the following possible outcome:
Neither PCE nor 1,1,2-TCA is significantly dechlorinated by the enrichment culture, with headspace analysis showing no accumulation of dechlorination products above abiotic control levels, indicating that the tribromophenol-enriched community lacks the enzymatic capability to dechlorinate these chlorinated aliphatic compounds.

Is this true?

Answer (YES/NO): NO